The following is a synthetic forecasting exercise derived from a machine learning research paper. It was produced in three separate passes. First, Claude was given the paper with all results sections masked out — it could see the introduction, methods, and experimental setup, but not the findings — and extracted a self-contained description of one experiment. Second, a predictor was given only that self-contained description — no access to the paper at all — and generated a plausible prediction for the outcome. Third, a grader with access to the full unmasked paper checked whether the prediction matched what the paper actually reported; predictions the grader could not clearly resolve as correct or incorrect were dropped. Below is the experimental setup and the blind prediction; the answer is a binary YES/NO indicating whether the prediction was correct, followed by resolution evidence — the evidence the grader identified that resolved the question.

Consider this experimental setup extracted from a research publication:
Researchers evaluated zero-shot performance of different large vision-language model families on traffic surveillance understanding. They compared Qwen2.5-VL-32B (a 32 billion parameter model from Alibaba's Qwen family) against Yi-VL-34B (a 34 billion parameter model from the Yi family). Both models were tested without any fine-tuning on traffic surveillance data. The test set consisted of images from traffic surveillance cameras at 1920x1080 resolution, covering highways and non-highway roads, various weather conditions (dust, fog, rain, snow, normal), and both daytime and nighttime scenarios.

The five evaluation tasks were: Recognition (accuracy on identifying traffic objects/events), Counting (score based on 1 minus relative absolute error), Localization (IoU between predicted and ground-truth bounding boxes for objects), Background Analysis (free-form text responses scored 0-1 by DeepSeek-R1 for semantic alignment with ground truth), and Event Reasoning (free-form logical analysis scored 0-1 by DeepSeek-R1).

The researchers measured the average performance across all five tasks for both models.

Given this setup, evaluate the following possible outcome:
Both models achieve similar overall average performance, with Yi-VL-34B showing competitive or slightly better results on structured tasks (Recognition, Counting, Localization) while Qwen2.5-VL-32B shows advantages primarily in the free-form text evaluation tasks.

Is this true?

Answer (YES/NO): NO